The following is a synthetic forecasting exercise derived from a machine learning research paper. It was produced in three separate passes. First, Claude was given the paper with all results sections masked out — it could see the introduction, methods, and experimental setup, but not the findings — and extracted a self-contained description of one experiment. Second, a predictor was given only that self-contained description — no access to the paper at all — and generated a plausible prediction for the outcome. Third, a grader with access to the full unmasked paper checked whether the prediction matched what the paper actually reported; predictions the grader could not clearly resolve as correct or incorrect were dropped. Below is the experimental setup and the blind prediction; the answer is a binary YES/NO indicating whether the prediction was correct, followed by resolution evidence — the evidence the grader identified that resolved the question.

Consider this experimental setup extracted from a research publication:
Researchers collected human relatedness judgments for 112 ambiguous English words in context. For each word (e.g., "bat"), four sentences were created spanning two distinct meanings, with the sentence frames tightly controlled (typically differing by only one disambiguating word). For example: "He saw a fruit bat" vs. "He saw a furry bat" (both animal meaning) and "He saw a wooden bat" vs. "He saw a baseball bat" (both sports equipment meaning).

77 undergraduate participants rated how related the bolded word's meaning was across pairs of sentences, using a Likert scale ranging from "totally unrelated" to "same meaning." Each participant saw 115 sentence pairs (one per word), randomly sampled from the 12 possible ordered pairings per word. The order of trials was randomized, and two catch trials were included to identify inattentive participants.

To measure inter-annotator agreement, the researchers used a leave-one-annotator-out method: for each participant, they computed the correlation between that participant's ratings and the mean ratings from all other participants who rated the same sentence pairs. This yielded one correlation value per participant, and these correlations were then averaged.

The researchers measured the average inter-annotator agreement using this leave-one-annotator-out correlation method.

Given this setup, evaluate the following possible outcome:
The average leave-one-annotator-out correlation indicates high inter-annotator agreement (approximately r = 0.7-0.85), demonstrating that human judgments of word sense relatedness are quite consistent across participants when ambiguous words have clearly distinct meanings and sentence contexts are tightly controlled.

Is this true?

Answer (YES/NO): YES